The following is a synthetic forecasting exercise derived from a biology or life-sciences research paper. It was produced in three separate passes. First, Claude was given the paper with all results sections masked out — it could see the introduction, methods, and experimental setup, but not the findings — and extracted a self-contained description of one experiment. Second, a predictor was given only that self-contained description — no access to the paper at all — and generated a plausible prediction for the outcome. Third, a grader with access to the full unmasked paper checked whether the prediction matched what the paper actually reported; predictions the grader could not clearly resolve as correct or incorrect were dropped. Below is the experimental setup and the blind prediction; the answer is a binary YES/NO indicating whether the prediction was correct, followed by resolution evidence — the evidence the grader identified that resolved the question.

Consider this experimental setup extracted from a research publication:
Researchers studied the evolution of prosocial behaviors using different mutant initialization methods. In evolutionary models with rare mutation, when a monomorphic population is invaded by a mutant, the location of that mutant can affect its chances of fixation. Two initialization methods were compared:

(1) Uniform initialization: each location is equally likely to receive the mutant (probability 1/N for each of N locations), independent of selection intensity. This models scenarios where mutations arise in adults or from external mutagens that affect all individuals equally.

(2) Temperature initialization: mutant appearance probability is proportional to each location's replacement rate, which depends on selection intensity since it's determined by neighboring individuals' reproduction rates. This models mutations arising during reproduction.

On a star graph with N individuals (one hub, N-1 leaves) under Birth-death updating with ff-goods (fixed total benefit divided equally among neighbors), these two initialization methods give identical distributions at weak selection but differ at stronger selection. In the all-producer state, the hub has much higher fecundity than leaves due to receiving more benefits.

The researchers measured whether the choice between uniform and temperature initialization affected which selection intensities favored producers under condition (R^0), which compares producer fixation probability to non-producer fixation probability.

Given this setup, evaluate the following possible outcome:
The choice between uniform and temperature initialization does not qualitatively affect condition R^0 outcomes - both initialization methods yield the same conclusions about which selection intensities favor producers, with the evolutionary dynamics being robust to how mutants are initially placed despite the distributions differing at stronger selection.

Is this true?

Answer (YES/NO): NO